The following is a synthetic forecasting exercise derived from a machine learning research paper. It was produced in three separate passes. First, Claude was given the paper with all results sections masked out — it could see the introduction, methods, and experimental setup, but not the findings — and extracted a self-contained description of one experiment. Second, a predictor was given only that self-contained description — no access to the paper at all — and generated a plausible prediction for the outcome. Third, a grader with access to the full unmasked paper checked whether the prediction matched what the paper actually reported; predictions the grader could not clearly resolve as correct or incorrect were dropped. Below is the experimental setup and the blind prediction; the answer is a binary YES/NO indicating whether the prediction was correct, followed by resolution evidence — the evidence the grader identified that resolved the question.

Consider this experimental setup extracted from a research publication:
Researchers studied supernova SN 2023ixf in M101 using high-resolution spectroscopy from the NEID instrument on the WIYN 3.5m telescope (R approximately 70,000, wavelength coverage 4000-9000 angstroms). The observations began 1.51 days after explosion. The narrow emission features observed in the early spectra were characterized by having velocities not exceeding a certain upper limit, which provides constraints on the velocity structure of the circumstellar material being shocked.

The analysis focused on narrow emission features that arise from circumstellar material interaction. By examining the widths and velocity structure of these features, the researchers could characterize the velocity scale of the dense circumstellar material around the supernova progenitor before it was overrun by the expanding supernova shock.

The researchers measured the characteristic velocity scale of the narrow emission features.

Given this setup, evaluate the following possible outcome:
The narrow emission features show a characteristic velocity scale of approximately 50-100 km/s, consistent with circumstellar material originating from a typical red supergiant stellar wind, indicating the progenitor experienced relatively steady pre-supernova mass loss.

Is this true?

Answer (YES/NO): NO